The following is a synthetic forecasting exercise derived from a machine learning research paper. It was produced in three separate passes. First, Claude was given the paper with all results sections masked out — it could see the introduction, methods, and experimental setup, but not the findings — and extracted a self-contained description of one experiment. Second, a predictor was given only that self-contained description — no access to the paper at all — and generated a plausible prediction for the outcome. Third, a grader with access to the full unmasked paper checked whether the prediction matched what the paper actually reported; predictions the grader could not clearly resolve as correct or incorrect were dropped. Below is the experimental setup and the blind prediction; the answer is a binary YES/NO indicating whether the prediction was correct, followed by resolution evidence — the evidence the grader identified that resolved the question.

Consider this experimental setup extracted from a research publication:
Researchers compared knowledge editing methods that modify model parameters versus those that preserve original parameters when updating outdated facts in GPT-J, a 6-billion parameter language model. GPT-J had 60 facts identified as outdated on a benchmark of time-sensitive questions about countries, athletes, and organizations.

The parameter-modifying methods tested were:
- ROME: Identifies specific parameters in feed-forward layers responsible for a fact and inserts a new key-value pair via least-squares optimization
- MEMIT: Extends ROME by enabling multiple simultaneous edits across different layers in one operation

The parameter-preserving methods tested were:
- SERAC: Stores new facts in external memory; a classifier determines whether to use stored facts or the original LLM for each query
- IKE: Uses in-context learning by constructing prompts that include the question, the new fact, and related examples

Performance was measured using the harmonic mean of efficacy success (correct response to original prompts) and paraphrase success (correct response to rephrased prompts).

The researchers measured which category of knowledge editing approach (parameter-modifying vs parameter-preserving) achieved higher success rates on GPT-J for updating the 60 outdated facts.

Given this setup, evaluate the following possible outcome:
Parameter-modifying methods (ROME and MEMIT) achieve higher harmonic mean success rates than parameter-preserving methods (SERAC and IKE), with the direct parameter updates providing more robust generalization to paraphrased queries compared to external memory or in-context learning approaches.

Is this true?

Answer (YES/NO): NO